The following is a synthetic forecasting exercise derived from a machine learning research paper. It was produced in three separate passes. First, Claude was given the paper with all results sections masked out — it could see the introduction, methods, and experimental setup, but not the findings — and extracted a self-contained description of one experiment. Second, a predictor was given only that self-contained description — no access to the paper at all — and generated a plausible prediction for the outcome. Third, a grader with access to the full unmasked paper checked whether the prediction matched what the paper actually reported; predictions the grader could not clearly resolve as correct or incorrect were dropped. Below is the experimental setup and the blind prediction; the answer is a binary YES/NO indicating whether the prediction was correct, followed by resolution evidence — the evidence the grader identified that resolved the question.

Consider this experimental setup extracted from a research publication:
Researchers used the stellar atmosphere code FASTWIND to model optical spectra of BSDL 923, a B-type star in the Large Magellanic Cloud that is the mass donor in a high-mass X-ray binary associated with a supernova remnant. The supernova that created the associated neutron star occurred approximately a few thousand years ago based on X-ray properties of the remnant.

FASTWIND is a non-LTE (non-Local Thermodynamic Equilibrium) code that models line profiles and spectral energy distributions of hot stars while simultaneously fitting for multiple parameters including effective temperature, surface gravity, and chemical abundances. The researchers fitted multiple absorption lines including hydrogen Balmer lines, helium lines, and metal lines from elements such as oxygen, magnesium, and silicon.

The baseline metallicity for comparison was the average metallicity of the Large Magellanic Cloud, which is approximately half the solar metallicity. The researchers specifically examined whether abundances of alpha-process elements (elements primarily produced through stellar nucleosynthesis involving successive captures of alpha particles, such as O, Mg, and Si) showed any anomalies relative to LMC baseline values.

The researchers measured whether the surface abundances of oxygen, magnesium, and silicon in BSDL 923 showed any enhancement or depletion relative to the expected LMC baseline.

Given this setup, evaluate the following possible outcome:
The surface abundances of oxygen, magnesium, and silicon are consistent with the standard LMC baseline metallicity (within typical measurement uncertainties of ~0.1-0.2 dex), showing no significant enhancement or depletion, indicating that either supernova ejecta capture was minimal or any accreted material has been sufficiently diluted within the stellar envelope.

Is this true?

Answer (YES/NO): NO